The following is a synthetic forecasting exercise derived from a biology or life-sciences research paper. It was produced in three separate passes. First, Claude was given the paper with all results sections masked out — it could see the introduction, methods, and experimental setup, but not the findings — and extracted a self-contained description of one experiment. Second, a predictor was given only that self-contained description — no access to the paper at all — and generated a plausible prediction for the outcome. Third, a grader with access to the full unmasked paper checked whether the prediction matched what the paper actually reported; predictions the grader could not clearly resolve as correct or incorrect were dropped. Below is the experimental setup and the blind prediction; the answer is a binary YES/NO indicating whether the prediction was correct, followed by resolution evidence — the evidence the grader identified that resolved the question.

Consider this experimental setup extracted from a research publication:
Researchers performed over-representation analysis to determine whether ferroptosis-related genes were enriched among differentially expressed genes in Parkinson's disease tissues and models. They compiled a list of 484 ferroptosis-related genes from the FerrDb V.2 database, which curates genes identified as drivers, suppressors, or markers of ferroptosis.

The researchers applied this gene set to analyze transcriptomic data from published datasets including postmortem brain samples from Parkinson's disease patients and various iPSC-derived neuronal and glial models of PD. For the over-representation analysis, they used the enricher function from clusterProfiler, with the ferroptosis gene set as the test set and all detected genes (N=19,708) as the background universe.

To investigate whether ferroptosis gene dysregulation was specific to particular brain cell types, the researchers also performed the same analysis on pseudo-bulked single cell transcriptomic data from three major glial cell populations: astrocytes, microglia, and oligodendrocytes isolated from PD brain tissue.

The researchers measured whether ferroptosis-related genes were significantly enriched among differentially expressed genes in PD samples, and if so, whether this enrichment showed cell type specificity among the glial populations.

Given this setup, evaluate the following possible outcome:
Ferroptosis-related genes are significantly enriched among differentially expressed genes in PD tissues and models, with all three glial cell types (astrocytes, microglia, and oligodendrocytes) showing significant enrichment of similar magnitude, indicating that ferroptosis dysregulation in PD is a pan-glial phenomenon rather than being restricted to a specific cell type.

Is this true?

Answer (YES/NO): NO